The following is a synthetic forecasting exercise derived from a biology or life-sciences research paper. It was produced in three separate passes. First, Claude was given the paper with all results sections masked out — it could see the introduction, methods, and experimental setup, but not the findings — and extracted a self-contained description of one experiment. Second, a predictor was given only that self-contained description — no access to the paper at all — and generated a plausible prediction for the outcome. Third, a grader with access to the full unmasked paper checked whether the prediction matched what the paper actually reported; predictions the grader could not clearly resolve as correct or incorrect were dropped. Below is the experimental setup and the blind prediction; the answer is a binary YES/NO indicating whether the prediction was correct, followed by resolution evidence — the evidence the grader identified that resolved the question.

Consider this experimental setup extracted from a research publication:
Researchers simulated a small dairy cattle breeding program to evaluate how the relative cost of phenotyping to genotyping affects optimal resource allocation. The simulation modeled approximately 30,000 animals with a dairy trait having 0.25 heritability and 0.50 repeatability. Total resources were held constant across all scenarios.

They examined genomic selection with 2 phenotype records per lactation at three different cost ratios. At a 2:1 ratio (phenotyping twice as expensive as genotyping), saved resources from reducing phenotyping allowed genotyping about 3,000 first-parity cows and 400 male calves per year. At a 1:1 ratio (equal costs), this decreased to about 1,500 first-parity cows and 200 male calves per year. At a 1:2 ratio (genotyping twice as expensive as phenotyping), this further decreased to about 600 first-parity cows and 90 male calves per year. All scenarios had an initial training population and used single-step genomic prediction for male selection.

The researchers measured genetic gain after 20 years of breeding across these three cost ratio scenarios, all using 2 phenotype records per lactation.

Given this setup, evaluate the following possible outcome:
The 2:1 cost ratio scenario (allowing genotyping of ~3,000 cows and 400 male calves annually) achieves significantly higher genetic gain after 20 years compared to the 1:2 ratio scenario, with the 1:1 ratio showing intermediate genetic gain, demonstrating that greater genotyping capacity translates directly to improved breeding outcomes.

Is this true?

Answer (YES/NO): NO